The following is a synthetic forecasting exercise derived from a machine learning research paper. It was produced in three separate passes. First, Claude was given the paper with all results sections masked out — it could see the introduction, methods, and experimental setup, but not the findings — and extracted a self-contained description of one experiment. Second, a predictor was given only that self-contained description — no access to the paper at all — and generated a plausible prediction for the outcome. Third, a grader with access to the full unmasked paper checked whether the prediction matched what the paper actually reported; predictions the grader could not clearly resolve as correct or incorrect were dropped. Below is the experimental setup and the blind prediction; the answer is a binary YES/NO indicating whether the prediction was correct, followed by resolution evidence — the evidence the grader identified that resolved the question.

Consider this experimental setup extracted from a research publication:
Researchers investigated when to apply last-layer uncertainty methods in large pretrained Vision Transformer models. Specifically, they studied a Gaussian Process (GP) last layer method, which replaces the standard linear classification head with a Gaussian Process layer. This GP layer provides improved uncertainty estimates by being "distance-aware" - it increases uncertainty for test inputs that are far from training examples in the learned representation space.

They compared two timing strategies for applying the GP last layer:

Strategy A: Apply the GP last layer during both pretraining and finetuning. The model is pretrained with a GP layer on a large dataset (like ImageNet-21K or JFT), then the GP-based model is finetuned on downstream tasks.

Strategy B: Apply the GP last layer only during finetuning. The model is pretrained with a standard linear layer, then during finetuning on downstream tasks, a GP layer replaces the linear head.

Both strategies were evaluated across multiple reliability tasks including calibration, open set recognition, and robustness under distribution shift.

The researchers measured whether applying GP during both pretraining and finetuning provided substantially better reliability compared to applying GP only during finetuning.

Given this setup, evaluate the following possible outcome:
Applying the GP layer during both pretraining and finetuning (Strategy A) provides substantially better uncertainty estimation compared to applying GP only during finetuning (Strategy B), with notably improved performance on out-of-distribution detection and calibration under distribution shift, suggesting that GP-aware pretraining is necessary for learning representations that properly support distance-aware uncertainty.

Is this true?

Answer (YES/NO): NO